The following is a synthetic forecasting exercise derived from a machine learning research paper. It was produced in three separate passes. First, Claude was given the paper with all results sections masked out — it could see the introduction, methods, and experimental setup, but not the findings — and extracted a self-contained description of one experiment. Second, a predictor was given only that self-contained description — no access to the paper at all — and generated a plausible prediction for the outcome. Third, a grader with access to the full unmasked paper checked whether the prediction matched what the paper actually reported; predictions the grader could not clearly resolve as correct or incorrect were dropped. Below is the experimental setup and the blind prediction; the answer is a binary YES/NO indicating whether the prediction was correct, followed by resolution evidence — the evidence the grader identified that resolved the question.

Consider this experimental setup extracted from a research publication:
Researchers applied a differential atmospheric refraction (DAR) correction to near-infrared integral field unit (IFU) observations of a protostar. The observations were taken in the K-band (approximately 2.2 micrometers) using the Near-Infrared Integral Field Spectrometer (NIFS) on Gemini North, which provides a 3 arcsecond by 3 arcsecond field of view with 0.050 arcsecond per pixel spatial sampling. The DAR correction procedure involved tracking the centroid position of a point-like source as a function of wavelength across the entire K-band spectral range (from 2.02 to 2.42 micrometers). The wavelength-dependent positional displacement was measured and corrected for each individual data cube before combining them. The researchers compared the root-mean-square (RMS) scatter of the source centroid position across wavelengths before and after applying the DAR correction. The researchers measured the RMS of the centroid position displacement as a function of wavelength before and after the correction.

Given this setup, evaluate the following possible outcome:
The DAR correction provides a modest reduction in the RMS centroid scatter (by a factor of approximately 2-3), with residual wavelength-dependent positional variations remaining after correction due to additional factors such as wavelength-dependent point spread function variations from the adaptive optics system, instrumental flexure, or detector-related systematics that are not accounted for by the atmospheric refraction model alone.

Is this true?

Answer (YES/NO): YES